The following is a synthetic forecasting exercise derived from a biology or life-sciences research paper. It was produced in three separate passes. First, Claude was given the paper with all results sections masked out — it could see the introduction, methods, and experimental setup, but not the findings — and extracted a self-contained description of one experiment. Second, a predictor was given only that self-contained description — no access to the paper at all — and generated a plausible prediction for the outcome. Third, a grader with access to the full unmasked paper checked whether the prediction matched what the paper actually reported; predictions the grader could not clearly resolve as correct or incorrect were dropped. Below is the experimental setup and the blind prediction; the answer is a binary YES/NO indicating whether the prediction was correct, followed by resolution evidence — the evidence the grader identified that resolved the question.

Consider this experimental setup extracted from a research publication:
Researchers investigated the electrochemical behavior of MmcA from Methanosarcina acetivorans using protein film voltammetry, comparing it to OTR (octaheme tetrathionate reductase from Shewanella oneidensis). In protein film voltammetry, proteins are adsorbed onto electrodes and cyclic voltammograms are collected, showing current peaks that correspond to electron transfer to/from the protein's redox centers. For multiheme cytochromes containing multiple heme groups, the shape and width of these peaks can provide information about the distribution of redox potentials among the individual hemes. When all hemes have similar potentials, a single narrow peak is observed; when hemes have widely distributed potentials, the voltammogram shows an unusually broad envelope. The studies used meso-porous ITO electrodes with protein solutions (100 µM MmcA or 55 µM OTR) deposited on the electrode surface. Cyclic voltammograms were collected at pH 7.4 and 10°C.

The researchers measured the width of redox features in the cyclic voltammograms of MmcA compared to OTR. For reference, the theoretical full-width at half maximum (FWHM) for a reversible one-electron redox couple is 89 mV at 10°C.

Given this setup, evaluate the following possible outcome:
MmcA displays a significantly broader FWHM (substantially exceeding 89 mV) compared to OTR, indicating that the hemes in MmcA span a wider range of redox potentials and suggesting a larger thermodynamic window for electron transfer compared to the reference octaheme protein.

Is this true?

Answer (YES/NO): NO